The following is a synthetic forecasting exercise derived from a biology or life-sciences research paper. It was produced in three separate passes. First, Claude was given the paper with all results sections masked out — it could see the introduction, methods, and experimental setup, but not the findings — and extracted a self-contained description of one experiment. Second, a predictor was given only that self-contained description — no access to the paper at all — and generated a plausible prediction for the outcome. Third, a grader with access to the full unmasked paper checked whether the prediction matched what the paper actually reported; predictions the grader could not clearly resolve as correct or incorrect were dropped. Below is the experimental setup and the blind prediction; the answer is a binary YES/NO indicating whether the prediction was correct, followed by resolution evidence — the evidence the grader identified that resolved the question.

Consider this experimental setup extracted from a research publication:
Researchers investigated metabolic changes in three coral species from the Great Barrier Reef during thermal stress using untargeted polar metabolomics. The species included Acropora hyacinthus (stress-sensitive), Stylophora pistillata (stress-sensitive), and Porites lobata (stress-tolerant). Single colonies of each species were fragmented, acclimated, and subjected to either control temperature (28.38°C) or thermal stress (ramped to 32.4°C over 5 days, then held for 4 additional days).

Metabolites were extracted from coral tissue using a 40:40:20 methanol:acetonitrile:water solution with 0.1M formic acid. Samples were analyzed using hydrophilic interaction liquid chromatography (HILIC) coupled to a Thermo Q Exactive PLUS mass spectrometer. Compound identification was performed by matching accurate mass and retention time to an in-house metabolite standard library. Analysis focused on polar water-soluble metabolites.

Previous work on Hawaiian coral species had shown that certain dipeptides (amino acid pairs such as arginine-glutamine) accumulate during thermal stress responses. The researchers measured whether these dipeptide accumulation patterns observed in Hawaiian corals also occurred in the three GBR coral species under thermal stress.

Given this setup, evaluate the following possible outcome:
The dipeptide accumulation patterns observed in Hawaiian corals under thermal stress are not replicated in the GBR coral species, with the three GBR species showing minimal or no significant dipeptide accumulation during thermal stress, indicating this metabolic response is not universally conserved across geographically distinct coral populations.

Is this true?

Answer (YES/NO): NO